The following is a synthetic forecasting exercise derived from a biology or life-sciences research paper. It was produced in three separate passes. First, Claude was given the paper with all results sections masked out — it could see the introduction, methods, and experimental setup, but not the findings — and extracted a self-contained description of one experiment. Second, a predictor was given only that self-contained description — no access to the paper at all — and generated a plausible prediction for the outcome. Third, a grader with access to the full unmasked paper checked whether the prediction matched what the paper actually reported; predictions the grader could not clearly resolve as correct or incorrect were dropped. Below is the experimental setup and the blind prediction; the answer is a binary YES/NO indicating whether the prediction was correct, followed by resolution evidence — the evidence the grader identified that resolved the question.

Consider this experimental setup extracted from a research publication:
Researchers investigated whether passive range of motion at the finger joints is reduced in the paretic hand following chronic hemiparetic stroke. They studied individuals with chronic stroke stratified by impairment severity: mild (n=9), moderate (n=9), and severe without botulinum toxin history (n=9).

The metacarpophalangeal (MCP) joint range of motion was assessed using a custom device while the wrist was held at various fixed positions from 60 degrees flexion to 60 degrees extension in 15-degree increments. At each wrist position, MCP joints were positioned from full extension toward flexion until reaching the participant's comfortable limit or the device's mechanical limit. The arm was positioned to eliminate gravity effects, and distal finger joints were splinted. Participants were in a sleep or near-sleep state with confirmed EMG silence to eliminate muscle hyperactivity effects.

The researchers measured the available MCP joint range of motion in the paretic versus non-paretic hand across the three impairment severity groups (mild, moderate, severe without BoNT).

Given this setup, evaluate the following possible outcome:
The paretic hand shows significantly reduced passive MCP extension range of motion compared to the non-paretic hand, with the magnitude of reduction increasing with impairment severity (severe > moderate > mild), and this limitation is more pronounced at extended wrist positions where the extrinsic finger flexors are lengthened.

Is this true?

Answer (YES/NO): NO